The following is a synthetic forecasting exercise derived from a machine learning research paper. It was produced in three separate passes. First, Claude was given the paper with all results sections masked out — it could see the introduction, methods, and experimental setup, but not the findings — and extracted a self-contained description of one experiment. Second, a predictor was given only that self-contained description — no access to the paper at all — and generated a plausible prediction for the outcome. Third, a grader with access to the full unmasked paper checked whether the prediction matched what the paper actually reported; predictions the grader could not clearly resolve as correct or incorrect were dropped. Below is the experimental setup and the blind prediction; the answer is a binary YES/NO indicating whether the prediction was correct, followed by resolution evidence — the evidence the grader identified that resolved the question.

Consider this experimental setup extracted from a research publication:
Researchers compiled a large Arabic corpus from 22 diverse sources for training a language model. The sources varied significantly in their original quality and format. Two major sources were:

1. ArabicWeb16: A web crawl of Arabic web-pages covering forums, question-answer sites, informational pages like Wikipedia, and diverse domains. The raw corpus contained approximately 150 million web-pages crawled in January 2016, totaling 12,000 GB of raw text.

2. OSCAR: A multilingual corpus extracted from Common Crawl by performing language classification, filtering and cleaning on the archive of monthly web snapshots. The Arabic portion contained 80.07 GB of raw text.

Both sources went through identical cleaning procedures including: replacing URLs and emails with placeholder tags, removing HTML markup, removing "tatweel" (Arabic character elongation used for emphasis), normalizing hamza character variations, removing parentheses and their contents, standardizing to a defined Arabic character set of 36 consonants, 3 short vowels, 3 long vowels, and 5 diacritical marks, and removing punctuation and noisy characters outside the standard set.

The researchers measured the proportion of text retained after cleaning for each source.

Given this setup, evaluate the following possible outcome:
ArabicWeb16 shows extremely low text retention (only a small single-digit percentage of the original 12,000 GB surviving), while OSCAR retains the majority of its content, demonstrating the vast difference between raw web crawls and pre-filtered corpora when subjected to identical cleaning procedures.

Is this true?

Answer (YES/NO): YES